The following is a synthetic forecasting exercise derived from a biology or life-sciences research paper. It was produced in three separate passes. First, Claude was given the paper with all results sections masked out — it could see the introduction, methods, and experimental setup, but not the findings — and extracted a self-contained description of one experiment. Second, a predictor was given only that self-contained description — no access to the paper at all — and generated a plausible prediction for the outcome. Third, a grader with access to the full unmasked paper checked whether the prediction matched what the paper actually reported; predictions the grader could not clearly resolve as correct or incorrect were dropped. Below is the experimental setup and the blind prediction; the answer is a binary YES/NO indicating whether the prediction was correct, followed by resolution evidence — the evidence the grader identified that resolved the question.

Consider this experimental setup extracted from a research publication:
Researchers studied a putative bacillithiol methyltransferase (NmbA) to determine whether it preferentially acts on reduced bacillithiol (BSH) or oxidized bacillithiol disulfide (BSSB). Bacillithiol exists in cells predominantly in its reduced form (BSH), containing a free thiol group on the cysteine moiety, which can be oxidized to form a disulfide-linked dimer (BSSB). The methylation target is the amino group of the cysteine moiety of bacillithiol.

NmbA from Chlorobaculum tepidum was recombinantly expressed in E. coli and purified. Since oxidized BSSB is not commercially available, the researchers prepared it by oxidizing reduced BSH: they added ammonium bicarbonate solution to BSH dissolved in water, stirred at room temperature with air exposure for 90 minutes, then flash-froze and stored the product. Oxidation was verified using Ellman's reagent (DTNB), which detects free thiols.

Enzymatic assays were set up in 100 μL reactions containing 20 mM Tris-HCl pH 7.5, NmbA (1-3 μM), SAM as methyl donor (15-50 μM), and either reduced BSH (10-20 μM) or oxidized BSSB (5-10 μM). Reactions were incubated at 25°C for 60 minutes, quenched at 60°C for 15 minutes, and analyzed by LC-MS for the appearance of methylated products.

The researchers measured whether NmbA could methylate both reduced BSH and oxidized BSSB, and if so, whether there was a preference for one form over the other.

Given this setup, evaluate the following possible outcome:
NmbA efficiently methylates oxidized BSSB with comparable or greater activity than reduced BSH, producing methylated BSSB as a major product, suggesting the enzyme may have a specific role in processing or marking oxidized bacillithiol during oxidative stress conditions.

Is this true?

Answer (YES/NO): NO